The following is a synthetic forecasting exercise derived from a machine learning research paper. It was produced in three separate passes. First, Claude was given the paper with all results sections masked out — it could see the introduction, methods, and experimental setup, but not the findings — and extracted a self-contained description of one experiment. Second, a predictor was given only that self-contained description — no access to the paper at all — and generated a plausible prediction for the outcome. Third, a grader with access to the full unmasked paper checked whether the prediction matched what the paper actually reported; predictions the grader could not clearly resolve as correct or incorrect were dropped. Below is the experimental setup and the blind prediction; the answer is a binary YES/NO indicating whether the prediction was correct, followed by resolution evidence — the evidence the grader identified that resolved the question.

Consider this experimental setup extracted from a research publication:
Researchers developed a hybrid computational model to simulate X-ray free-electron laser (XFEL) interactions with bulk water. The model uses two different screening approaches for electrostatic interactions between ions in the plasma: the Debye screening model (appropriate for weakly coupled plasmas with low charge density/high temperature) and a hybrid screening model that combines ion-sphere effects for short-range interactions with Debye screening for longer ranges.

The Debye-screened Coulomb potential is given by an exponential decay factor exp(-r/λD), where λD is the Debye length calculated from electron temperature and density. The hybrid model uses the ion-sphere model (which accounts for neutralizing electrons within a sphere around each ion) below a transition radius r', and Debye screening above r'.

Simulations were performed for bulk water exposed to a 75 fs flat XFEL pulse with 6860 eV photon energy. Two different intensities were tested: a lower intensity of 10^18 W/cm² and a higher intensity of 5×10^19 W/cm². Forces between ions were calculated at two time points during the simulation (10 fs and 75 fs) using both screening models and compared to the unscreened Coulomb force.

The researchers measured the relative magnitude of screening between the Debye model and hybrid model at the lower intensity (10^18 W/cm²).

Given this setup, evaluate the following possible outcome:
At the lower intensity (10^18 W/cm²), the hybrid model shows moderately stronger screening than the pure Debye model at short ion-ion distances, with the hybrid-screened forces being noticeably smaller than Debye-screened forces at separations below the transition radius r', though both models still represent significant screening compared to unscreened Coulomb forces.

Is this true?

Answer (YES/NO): NO